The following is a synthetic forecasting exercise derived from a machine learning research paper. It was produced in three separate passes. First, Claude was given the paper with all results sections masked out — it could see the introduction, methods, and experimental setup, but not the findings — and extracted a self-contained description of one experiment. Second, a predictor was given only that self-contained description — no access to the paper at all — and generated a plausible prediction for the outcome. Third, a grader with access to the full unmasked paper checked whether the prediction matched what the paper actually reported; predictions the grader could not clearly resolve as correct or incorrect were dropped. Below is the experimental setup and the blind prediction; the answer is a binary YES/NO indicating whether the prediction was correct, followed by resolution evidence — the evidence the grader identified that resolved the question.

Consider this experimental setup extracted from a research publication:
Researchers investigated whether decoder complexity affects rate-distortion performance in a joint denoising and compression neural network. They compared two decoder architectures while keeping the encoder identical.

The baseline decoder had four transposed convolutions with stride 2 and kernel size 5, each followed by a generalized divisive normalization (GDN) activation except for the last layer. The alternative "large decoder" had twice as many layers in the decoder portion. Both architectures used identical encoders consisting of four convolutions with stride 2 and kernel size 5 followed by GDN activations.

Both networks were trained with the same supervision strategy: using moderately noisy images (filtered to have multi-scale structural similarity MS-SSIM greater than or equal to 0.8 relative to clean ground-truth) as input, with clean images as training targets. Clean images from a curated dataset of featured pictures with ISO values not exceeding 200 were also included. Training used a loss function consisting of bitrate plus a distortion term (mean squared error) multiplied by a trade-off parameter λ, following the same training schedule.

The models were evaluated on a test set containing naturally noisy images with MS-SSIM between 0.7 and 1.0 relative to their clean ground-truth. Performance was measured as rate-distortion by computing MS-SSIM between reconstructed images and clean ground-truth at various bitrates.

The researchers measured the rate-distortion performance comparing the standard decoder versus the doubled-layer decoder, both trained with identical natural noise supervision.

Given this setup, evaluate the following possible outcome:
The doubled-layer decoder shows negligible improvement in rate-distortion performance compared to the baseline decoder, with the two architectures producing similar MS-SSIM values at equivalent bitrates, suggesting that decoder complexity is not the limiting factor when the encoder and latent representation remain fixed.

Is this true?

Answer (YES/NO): NO